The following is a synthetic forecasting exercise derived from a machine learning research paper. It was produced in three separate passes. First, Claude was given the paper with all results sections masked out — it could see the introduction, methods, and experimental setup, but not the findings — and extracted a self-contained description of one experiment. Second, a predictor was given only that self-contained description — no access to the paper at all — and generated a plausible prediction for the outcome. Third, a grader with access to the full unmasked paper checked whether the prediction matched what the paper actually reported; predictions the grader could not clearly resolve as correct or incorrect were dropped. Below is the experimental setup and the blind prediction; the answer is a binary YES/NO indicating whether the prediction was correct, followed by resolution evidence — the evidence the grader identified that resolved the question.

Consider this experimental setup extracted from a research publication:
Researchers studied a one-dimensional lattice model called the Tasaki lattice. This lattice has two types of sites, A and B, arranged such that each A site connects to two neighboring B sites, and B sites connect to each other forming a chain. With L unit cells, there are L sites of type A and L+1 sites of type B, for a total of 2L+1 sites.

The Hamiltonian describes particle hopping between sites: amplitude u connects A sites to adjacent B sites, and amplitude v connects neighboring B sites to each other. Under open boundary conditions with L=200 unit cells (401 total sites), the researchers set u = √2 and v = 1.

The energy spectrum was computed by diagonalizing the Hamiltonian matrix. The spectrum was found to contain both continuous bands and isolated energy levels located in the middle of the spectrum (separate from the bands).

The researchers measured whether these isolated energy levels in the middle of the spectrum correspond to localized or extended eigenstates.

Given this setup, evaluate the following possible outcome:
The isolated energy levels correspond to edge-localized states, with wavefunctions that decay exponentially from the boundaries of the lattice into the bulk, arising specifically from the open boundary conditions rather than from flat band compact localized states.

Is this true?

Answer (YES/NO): NO